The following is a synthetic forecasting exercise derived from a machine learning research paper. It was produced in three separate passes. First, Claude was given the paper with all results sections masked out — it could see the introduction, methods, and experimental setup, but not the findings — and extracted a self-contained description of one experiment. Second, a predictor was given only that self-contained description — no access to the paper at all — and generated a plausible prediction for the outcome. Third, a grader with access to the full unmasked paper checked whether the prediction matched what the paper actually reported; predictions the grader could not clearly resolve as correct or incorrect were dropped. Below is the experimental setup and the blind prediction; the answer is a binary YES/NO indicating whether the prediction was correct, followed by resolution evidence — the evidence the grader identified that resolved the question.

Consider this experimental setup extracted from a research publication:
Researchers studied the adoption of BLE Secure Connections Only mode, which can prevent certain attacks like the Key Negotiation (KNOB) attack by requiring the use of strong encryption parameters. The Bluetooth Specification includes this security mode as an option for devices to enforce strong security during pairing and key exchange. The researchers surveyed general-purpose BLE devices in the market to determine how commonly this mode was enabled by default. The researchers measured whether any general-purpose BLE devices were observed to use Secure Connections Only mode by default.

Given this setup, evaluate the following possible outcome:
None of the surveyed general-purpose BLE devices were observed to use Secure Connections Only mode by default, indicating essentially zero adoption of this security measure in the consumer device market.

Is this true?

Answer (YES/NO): YES